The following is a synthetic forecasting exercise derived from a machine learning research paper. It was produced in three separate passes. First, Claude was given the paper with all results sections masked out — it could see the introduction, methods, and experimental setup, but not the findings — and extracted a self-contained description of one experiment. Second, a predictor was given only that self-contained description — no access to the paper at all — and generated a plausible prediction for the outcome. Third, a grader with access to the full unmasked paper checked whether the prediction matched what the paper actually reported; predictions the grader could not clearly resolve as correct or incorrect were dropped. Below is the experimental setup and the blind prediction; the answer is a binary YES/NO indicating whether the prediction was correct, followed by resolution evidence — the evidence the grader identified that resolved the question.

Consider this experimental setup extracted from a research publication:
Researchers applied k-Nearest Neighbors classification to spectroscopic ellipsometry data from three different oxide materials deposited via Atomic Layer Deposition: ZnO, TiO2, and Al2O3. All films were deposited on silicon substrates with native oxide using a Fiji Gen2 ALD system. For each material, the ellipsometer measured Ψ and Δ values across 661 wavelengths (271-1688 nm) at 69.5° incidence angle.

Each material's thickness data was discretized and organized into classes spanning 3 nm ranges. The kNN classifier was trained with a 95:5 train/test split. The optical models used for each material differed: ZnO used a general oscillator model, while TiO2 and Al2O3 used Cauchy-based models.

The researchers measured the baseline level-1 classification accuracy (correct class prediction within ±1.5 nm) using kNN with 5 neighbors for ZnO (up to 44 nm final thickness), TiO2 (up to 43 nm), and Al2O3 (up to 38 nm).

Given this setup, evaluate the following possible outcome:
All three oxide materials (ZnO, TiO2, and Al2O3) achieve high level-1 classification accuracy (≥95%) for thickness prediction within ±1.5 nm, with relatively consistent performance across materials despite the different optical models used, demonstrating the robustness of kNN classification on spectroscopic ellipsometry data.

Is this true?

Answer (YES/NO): NO